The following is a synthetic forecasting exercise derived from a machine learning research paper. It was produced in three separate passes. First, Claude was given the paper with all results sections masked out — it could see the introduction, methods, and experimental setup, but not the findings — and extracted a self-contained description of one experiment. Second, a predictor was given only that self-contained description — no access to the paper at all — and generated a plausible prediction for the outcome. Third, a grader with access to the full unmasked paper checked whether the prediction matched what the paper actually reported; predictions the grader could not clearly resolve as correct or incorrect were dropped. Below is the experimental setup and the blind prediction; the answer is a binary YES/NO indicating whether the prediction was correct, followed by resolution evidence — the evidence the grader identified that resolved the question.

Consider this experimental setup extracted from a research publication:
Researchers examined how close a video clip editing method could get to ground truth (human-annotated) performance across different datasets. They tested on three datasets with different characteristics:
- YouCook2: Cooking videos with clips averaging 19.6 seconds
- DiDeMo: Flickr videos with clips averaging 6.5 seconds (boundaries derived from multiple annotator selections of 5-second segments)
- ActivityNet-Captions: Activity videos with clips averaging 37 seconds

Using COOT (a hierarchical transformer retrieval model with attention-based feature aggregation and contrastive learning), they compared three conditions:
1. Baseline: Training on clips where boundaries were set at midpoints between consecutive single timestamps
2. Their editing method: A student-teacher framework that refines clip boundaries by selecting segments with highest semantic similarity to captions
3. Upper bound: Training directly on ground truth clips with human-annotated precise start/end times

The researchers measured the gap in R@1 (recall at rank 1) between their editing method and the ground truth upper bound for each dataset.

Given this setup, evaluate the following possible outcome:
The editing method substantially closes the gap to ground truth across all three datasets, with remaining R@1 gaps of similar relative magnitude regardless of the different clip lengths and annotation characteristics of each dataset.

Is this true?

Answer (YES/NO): NO